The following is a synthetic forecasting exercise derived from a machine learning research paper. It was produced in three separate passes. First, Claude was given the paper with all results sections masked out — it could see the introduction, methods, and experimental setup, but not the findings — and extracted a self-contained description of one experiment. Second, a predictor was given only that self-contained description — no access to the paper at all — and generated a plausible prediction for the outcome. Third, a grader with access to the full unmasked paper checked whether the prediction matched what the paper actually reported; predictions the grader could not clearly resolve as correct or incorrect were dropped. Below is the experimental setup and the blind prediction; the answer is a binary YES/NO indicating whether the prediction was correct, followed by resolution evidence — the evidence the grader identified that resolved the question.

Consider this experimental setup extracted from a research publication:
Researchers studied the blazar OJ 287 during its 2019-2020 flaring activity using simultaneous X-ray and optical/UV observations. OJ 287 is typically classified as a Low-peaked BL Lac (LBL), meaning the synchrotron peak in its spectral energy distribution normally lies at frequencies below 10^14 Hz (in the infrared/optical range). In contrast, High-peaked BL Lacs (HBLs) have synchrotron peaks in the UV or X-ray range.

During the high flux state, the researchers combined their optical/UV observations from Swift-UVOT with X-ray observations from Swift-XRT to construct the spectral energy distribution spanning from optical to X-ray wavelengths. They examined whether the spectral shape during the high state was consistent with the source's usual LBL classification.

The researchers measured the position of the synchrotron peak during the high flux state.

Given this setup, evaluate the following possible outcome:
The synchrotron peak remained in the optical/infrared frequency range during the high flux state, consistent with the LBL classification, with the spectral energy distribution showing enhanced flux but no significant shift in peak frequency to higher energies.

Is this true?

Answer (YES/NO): NO